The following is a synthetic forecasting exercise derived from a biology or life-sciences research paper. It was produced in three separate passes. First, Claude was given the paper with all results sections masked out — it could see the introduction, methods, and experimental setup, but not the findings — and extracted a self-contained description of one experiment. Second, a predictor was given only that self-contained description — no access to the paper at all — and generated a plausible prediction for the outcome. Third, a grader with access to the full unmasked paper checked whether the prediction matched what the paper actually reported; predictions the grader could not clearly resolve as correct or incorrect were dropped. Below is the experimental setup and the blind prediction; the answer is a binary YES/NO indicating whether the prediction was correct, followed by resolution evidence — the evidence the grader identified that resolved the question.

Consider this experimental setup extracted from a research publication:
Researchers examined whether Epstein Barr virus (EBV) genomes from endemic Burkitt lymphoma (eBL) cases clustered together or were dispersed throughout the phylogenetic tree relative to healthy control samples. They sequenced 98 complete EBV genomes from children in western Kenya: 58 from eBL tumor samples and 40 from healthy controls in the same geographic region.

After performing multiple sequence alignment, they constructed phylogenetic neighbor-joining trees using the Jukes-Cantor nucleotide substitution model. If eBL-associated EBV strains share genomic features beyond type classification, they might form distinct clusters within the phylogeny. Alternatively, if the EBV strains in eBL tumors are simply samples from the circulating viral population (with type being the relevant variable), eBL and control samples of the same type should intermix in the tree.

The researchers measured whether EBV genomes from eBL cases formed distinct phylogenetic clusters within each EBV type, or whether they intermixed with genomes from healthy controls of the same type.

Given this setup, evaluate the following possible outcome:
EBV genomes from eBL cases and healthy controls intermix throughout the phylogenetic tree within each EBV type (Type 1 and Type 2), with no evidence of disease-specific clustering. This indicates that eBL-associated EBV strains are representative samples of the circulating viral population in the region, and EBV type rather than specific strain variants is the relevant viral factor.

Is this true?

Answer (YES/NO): NO